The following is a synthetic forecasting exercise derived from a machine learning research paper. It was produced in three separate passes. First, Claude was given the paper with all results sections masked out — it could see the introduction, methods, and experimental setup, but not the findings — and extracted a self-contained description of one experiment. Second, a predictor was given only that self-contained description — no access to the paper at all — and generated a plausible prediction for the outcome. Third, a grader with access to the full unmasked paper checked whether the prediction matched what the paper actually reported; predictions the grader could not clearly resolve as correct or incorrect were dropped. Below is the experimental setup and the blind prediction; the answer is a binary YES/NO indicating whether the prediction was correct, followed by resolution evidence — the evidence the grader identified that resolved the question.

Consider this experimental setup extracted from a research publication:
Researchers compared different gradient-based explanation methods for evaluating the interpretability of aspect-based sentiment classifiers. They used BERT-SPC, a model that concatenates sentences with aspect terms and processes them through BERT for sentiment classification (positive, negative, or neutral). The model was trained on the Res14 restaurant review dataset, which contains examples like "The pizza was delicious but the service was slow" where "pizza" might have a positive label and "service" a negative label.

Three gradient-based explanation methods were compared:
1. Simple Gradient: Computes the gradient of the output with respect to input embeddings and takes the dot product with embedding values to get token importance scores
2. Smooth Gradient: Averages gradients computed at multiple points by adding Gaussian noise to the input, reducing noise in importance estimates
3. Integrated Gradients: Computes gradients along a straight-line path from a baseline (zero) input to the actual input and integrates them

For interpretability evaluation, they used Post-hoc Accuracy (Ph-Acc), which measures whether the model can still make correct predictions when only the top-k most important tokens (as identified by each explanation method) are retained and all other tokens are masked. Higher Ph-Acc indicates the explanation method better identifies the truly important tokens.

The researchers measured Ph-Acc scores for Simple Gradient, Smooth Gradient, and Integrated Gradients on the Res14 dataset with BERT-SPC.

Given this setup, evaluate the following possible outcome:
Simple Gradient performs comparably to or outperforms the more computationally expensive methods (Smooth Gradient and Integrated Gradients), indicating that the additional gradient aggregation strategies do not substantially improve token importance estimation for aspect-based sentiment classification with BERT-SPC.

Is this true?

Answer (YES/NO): NO